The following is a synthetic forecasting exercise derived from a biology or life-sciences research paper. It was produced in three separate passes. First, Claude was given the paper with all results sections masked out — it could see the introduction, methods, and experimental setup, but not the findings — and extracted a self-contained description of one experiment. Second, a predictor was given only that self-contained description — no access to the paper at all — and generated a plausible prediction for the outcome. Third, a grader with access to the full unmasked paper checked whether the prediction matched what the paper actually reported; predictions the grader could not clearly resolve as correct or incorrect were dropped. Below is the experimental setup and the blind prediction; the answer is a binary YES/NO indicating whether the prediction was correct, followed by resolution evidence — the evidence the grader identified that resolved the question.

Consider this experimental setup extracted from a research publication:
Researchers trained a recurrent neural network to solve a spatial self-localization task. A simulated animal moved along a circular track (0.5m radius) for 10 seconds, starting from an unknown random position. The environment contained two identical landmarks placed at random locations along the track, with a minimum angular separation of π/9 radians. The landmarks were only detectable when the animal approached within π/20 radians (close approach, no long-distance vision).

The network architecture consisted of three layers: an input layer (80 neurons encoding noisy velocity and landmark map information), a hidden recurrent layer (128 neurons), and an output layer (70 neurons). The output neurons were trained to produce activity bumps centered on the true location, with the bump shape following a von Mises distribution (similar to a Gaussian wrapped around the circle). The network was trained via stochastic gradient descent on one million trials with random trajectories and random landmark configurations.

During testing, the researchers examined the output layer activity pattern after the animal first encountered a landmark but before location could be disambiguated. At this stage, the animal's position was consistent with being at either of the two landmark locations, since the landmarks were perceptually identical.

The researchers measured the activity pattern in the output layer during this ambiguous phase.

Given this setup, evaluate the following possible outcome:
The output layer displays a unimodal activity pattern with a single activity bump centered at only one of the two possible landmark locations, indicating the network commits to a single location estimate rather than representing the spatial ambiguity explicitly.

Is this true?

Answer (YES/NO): NO